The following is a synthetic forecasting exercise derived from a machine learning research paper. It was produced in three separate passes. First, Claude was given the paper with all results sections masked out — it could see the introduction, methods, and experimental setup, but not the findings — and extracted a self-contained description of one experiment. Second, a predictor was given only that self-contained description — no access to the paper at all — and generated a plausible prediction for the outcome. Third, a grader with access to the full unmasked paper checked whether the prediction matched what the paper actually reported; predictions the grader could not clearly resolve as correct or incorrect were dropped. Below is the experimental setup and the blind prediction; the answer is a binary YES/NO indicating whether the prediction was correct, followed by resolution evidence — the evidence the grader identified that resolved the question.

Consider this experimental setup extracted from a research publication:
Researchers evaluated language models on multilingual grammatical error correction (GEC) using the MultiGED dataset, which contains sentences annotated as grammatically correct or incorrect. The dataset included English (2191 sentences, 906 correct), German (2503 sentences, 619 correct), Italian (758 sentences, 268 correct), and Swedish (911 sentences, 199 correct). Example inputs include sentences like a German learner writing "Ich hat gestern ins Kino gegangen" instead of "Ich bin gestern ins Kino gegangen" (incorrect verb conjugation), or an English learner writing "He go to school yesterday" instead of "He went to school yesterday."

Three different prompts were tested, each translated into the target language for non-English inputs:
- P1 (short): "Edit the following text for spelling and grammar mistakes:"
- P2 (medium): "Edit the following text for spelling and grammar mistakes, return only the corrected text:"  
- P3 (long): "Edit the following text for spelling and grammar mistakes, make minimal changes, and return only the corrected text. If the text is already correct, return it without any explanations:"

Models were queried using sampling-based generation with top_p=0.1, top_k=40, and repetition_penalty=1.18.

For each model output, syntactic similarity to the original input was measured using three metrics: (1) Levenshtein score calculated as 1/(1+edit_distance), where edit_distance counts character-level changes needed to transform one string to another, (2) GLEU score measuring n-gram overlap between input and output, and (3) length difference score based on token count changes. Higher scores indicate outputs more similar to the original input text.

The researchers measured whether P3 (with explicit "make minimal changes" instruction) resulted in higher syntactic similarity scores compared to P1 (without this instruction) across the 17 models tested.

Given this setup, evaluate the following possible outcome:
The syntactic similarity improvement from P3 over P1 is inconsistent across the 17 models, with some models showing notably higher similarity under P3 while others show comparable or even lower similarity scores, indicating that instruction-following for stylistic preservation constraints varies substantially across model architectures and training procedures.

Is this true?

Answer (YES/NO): NO